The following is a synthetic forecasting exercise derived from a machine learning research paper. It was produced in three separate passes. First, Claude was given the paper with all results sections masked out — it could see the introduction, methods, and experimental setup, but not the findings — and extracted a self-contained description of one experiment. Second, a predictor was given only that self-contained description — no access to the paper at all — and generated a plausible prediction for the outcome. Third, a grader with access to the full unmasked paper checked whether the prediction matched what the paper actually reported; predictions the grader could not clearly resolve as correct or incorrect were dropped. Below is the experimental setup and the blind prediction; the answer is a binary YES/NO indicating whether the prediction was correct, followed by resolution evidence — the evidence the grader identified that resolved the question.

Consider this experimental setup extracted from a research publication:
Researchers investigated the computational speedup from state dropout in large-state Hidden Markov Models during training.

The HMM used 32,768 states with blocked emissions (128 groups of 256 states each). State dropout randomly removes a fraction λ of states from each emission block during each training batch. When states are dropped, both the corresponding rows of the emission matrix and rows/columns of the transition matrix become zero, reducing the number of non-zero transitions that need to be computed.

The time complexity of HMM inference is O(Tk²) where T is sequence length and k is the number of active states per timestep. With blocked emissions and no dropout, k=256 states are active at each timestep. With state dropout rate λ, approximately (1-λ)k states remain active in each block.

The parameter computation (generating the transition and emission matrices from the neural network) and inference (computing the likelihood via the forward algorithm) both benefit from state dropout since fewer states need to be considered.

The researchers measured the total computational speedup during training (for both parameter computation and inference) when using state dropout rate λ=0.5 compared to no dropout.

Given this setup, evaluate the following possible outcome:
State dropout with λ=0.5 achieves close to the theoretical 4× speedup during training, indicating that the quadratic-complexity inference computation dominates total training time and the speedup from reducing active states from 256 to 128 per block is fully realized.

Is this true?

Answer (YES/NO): YES